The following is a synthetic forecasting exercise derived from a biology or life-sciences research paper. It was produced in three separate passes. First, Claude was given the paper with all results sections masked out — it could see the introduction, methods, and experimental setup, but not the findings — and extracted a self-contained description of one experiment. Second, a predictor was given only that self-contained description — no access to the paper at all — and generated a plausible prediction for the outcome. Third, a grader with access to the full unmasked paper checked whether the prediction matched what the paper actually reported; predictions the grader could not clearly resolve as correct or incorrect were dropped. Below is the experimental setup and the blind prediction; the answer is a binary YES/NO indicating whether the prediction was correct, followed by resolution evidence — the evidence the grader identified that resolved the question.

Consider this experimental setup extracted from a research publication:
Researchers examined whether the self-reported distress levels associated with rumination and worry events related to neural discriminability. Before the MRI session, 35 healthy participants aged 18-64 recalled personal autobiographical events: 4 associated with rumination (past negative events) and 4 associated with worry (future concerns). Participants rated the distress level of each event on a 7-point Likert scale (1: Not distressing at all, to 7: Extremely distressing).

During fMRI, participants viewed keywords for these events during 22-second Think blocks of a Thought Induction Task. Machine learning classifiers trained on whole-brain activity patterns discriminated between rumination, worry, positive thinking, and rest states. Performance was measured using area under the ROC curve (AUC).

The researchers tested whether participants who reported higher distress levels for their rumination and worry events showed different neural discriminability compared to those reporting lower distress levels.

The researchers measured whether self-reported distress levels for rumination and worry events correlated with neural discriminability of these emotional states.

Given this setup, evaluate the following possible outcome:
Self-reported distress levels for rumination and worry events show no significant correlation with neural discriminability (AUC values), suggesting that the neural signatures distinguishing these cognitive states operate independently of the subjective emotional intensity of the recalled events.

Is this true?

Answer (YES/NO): YES